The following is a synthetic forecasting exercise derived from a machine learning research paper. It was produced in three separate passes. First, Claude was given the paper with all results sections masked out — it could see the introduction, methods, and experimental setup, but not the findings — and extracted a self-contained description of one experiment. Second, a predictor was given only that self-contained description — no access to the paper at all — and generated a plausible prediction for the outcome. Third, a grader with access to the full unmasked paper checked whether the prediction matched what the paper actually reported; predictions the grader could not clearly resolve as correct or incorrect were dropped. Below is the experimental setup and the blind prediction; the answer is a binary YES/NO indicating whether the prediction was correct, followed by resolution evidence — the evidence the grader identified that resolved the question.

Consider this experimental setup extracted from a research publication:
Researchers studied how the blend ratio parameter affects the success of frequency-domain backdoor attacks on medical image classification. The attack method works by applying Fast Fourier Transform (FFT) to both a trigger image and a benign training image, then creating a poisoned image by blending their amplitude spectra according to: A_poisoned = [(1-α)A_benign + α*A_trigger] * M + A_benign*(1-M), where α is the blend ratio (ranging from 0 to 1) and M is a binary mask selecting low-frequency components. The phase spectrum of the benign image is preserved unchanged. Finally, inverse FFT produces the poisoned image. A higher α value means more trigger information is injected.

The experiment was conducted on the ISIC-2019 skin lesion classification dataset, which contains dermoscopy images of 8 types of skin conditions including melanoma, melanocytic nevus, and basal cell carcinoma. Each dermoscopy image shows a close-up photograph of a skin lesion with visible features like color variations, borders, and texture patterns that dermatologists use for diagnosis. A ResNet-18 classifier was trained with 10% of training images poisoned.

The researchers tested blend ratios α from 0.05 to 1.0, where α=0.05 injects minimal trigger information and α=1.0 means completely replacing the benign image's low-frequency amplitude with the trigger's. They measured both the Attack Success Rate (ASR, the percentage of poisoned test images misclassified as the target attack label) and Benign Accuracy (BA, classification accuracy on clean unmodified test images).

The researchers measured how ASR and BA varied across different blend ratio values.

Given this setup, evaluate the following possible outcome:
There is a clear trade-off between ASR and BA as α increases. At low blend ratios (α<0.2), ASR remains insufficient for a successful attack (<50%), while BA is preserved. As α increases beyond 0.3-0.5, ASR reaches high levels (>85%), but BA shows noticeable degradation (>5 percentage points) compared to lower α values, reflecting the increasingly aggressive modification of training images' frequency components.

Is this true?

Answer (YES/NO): NO